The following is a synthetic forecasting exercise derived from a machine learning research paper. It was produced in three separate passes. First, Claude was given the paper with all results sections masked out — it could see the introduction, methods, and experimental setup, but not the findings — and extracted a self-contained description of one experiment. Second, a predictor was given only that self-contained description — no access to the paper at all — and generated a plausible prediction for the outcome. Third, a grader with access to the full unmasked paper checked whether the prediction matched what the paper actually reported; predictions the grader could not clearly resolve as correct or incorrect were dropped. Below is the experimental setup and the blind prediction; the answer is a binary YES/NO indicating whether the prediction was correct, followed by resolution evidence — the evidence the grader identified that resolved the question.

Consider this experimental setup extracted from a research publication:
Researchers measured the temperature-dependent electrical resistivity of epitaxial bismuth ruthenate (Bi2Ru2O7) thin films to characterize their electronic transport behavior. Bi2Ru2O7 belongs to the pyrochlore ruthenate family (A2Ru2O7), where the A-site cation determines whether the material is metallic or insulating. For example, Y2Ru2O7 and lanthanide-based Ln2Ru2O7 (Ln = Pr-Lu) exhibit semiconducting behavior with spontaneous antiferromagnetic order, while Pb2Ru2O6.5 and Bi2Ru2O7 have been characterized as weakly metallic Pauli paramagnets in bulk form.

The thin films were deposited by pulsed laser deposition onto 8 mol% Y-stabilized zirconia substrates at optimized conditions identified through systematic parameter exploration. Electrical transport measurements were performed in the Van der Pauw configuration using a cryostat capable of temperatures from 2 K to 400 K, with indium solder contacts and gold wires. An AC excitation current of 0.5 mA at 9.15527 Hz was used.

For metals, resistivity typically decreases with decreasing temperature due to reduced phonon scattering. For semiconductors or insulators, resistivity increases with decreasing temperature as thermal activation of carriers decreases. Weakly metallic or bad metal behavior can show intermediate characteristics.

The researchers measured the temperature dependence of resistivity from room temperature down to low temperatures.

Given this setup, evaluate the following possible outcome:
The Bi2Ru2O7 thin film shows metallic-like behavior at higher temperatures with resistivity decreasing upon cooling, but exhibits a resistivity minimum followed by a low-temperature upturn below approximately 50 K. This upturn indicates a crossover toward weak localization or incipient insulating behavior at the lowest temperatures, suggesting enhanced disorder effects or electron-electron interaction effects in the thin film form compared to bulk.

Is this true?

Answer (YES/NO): NO